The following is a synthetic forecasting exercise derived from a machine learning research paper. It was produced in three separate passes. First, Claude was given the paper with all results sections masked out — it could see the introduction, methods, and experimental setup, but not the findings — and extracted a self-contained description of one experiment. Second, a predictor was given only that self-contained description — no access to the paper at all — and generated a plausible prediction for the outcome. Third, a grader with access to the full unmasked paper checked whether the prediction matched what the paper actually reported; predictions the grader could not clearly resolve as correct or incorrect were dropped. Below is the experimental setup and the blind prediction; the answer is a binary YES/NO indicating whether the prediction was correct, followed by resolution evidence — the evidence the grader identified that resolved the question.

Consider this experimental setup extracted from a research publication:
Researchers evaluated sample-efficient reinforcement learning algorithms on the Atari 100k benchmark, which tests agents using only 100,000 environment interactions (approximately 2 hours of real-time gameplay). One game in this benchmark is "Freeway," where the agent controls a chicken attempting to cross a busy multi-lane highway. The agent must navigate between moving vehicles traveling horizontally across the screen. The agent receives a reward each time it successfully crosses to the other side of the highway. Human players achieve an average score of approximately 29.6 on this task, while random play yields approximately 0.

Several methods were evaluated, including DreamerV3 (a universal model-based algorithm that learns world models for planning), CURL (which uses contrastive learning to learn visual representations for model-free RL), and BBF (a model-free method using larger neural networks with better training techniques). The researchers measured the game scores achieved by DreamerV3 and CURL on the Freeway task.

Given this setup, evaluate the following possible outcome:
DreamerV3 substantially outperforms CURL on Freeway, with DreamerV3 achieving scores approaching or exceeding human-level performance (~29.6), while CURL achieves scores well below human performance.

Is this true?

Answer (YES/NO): NO